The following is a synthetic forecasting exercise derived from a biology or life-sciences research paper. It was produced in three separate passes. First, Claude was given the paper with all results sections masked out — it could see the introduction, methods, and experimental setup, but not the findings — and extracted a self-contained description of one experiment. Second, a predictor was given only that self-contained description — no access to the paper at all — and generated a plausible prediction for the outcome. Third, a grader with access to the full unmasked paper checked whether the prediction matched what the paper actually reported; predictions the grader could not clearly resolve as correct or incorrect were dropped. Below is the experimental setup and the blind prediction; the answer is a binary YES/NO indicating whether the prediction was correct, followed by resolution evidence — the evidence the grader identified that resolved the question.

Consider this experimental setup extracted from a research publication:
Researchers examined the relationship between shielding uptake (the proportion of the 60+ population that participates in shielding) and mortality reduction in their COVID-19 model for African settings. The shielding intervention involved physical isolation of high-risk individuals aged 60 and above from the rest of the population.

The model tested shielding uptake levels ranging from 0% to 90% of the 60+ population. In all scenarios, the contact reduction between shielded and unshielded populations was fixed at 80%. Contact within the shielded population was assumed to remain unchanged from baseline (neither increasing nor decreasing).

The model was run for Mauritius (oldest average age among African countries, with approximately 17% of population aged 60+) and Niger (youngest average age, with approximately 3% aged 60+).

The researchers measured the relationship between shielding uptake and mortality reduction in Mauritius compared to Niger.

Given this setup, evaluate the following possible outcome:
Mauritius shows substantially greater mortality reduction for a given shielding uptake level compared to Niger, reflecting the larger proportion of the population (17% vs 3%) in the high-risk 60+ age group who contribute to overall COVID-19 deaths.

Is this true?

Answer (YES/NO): YES